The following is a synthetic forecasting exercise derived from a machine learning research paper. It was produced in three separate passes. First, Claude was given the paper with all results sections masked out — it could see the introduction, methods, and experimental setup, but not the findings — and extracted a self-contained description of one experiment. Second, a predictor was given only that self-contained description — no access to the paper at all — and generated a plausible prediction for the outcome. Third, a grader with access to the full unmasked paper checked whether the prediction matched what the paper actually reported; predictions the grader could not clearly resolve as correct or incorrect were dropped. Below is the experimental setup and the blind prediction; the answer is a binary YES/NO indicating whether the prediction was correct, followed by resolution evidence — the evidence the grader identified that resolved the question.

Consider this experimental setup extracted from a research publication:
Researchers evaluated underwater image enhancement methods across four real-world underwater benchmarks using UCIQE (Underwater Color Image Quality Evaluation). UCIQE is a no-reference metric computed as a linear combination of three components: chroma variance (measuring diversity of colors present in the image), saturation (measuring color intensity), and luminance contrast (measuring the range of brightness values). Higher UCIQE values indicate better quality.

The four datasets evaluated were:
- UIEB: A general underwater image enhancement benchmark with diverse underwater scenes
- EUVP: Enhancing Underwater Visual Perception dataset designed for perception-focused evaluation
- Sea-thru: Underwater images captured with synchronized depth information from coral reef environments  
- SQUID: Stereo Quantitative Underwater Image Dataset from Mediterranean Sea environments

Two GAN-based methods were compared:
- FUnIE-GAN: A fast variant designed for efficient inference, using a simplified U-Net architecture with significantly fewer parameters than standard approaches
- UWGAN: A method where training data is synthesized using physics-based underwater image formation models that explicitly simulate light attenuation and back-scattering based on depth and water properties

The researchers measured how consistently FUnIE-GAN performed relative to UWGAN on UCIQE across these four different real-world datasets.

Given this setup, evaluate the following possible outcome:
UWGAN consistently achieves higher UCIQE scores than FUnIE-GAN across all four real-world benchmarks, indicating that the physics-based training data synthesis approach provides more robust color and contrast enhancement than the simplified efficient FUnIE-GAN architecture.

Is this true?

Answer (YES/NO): YES